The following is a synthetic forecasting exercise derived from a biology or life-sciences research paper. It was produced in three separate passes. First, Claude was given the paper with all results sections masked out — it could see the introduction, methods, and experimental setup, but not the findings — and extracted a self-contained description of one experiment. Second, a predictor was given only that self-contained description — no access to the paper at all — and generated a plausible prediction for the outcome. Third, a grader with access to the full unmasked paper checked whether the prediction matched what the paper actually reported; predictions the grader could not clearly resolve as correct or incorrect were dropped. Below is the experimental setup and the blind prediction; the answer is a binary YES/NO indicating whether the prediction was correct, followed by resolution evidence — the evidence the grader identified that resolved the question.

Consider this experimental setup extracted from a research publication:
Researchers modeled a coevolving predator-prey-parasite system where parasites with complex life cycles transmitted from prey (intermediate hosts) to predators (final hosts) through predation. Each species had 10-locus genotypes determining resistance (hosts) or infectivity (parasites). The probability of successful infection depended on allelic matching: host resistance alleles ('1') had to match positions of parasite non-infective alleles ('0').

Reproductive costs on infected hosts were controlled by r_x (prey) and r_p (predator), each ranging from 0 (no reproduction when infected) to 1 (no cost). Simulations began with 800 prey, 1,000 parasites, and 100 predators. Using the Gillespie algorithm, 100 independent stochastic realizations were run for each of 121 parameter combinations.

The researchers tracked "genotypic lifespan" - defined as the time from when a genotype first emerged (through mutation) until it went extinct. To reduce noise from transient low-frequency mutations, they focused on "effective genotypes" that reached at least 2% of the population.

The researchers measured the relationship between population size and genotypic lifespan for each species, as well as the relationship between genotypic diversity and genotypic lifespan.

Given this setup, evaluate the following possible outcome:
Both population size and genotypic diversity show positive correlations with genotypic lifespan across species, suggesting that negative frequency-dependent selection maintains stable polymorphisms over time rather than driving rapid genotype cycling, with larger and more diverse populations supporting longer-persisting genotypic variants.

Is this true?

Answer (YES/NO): NO